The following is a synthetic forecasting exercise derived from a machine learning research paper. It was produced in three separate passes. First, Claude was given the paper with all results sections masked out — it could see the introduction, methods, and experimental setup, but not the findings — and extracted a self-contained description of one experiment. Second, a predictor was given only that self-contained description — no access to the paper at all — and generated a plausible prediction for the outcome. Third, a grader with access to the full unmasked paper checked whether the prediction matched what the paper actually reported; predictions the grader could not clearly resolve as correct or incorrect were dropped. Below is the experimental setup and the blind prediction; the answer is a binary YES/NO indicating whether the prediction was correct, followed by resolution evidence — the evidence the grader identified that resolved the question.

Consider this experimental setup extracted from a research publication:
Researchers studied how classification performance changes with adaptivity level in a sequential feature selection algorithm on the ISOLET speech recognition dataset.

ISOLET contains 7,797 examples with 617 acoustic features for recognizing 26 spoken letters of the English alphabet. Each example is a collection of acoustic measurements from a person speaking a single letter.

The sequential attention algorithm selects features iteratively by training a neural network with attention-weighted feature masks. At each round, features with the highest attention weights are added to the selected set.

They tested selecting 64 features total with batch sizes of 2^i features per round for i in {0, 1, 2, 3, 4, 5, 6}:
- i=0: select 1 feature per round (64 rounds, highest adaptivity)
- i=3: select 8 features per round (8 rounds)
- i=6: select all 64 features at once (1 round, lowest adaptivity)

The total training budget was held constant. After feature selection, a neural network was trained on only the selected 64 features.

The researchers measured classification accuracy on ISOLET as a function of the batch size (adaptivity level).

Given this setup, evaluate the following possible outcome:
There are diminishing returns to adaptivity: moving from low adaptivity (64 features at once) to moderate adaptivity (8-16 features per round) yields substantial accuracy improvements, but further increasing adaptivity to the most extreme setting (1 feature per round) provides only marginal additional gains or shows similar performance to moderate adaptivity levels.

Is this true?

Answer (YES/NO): YES